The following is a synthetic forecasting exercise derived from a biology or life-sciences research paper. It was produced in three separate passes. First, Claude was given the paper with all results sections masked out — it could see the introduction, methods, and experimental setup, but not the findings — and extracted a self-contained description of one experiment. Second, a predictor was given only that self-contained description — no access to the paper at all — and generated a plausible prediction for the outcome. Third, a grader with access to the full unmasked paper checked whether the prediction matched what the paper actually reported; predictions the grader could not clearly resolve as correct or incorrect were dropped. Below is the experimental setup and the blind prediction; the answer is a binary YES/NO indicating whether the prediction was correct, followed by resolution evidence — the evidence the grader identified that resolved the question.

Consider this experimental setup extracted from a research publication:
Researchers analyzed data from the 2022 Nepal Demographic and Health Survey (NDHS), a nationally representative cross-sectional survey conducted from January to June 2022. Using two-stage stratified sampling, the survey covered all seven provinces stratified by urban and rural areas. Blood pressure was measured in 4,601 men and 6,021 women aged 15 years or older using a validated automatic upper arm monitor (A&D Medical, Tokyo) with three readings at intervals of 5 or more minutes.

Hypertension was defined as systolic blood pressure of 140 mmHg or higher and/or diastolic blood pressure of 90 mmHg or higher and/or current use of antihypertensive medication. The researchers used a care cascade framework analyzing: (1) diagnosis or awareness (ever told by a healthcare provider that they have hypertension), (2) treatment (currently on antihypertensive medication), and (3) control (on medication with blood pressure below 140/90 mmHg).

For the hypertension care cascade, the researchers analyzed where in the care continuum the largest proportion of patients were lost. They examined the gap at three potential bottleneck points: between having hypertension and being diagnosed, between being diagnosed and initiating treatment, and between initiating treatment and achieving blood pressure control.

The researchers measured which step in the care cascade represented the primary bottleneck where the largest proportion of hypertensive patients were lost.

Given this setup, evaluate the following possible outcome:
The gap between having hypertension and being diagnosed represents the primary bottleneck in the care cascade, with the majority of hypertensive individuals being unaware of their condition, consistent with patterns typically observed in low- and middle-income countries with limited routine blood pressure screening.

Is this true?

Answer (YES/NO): YES